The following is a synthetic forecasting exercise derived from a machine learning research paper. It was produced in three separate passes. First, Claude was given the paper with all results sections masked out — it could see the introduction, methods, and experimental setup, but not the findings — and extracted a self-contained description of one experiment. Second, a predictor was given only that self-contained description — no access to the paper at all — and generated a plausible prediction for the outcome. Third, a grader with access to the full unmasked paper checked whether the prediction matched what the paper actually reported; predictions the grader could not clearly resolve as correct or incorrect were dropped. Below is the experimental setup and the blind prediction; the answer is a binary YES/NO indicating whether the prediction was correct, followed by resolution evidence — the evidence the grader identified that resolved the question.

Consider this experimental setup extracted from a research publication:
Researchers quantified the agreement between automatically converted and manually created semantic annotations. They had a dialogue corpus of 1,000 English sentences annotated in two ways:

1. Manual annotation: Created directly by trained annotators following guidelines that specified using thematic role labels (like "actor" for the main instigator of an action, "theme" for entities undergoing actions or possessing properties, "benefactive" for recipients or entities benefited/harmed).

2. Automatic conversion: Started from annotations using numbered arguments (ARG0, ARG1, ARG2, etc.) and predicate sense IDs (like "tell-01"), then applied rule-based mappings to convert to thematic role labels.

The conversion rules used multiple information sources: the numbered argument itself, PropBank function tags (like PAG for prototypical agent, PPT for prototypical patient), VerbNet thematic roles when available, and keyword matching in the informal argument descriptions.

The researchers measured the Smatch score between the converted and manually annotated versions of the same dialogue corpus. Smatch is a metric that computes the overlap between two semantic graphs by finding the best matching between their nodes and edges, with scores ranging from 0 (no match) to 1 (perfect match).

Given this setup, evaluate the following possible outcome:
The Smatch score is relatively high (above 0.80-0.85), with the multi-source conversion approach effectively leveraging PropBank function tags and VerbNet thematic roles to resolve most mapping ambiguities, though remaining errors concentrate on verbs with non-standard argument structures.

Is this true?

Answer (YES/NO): NO